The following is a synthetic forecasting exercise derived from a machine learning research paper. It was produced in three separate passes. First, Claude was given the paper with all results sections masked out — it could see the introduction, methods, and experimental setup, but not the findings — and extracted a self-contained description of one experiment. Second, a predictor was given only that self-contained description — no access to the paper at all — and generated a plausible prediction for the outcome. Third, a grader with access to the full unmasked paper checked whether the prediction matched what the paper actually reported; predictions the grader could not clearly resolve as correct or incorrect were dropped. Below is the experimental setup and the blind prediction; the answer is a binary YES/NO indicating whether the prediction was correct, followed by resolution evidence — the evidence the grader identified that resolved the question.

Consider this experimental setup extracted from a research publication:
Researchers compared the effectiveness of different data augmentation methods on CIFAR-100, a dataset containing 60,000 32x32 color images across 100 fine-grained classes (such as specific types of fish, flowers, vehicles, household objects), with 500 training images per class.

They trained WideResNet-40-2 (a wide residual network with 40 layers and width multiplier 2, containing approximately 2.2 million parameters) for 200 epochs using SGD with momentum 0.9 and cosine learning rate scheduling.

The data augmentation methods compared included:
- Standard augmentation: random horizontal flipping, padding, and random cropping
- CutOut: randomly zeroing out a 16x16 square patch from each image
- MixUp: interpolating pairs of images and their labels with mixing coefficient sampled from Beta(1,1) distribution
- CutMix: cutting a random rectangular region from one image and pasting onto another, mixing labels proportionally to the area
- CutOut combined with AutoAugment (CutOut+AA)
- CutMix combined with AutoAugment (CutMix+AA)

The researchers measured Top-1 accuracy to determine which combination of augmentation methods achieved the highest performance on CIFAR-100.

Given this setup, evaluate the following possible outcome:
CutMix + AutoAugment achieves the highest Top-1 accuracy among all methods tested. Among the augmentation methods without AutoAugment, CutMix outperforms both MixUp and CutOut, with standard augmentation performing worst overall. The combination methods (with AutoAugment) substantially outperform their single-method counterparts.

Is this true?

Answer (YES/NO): NO